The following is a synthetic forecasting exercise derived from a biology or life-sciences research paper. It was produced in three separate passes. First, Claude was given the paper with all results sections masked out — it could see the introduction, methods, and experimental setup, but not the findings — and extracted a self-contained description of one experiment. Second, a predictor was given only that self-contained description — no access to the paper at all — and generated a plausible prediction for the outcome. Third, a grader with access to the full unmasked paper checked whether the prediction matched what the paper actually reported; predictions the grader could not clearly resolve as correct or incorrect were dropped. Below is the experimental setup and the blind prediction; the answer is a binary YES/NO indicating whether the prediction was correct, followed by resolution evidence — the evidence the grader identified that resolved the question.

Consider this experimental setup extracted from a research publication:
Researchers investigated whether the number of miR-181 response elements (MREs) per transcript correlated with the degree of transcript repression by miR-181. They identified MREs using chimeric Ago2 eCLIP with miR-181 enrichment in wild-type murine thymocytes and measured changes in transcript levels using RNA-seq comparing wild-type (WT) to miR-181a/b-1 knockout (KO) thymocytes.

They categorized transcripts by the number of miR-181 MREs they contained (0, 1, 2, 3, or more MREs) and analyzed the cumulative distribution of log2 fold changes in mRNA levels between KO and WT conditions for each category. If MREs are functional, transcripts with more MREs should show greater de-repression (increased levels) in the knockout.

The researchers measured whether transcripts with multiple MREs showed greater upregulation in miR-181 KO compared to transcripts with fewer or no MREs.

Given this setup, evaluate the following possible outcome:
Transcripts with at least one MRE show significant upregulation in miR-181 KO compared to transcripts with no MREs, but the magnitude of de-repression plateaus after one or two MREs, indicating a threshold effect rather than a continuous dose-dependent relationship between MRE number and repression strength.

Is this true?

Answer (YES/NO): NO